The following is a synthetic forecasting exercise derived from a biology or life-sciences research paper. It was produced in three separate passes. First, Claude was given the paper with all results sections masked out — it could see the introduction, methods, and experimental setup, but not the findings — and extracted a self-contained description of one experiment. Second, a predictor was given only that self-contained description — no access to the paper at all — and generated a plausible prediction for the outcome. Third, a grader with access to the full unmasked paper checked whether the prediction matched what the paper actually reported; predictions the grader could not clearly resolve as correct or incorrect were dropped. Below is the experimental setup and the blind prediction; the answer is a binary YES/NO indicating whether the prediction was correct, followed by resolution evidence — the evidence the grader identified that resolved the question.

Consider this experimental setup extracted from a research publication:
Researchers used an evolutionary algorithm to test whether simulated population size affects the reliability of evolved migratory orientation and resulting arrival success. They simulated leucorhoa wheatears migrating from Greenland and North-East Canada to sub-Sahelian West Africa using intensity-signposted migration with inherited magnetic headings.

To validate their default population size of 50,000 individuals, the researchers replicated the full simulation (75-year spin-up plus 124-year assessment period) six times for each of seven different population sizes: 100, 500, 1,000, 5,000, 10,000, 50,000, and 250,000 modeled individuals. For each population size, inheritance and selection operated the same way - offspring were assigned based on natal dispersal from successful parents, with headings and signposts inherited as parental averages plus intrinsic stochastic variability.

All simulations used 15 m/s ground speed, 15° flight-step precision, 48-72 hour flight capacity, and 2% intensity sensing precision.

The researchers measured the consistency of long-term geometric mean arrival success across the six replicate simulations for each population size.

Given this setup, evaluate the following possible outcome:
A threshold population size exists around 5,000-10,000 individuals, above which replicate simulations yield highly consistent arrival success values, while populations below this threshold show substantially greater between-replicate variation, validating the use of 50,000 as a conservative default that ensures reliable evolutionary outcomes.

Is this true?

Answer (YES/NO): NO